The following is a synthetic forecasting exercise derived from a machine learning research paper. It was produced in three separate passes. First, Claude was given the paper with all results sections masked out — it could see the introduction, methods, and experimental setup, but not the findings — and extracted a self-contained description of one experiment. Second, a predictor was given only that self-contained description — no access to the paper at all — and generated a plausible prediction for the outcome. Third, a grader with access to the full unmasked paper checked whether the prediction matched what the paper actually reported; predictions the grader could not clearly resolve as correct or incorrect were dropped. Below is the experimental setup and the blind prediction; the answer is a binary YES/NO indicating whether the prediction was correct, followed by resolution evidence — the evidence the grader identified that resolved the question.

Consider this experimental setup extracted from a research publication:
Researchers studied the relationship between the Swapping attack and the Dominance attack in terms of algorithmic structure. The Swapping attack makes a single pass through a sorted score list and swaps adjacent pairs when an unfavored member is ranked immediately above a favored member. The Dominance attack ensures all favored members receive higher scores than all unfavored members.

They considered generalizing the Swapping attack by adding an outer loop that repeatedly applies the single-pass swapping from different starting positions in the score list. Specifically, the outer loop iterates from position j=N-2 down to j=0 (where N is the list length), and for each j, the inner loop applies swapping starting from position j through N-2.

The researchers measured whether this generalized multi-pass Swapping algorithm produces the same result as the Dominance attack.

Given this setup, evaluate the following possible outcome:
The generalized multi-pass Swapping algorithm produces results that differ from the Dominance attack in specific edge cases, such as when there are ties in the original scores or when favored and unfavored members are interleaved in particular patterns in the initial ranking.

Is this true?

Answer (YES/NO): NO